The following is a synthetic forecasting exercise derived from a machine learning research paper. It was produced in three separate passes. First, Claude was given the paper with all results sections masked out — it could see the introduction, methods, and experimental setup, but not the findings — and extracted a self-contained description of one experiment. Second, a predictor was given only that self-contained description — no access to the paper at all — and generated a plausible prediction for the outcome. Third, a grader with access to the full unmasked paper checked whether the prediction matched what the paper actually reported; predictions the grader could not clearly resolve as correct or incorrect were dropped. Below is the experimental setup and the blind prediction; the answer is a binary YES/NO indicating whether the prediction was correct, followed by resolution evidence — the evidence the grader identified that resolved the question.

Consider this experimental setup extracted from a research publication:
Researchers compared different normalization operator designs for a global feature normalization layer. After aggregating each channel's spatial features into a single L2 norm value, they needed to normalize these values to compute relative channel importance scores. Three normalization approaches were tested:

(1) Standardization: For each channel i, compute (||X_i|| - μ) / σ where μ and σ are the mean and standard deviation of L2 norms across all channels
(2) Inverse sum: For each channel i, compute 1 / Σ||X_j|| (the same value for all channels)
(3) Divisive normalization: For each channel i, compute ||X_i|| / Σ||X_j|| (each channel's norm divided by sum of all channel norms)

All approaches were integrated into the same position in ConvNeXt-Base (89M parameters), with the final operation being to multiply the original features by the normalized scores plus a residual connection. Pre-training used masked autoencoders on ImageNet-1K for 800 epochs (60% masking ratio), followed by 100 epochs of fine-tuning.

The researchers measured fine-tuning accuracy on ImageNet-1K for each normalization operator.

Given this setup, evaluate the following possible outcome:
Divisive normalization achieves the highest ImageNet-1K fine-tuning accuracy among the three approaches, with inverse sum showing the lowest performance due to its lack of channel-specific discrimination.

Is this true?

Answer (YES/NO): YES